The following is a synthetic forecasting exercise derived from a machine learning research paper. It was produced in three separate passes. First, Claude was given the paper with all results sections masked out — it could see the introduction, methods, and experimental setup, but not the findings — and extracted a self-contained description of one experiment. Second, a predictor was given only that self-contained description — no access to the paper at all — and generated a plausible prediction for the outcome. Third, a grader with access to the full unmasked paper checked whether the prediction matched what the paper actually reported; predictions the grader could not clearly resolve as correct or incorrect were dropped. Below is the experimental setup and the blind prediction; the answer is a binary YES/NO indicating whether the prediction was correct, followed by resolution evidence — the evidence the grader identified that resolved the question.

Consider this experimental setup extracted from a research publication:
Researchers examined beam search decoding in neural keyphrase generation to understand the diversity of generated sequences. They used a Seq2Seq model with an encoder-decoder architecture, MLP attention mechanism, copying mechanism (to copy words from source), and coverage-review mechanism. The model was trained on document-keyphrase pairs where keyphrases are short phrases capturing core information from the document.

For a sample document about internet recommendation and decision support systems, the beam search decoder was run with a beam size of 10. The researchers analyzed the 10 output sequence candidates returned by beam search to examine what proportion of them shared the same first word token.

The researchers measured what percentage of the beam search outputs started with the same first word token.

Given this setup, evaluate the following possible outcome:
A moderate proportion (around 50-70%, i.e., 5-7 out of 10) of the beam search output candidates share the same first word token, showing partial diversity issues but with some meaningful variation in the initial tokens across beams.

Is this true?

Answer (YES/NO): NO